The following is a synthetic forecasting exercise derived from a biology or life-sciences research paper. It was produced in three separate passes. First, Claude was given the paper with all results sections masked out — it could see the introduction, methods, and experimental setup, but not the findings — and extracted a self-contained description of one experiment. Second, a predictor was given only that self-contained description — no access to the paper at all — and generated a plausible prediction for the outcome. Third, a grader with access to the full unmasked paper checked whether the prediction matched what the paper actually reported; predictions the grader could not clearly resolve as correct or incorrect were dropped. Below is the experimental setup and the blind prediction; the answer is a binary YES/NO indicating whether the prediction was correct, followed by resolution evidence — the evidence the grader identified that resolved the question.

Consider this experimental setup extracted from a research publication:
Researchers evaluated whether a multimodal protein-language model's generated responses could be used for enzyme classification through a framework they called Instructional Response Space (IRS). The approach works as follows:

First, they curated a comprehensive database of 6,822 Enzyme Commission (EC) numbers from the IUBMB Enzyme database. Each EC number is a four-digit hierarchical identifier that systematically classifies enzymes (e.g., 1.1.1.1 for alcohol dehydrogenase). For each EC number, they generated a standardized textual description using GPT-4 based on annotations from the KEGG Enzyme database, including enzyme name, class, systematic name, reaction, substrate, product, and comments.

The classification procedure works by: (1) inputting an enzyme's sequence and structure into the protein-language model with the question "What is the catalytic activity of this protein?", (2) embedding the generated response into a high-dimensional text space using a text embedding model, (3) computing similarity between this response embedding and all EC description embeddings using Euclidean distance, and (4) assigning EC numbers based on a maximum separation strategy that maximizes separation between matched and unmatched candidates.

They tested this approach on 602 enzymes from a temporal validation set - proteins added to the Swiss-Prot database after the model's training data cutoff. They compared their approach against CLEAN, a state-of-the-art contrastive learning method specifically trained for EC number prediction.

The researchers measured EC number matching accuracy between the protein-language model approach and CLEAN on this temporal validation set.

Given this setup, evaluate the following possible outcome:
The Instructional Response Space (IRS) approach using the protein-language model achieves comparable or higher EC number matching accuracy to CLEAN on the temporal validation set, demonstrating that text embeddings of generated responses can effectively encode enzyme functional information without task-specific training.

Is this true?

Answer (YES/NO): YES